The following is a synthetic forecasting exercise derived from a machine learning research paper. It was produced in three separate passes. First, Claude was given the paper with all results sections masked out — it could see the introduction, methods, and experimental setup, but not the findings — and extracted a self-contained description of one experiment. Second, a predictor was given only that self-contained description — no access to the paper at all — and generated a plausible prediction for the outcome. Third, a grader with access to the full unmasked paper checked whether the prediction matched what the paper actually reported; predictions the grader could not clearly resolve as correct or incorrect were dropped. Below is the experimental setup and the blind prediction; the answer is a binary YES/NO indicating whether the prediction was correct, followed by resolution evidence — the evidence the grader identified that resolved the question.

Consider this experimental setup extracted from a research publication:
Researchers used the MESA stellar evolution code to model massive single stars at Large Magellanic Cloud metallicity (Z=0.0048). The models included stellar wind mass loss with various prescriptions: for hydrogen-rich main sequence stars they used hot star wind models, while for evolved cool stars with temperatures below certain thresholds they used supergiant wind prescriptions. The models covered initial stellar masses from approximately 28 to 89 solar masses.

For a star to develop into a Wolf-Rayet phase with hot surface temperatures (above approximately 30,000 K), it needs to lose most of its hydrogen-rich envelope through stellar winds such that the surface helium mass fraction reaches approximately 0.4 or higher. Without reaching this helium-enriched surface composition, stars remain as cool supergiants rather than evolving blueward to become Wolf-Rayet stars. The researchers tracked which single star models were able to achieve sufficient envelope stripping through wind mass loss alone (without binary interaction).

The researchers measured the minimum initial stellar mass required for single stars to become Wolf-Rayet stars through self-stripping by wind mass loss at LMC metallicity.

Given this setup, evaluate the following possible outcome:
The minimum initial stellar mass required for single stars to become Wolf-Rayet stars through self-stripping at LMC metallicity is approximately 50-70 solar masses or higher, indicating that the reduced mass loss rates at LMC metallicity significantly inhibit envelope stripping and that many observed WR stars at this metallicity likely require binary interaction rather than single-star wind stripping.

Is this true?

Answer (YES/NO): YES